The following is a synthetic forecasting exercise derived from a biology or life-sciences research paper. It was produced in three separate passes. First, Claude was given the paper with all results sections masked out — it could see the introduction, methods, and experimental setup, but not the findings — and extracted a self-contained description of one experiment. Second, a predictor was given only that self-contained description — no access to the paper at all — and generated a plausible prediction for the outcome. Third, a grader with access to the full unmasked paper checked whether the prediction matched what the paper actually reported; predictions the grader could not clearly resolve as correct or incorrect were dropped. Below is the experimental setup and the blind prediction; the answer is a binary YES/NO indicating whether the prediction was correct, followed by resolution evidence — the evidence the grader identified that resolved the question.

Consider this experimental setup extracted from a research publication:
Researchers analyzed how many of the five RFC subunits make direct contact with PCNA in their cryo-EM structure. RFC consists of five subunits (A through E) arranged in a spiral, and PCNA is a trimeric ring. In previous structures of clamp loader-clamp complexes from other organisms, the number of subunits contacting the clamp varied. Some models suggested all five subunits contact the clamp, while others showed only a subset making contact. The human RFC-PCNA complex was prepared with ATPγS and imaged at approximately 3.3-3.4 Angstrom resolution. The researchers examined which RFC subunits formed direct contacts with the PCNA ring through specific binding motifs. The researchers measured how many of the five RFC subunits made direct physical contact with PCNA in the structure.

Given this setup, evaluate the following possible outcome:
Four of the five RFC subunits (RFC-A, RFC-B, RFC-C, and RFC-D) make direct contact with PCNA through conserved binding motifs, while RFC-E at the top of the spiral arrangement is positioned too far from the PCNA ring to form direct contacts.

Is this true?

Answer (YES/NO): NO